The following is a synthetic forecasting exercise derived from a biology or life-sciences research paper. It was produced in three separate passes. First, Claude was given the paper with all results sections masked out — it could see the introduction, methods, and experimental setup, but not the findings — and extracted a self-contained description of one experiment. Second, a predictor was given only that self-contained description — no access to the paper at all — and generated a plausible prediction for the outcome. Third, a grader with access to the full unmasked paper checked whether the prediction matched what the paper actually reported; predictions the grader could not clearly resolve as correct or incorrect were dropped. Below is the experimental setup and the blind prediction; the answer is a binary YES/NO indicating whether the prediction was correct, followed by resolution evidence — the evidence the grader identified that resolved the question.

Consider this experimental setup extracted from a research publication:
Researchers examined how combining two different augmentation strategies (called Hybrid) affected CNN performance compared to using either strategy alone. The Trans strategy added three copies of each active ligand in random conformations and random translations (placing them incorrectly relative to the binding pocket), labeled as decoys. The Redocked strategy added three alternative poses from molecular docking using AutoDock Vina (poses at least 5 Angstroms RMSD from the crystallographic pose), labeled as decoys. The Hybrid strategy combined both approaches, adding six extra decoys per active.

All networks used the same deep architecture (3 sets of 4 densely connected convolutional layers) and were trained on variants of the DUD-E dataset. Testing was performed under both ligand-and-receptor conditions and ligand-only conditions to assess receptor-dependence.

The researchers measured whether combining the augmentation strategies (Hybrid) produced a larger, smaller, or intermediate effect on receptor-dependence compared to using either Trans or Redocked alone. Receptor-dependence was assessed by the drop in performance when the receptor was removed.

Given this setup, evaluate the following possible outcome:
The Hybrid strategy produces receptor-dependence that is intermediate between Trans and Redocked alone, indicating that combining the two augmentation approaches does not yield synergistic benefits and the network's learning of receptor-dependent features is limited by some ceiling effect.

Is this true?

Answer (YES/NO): NO